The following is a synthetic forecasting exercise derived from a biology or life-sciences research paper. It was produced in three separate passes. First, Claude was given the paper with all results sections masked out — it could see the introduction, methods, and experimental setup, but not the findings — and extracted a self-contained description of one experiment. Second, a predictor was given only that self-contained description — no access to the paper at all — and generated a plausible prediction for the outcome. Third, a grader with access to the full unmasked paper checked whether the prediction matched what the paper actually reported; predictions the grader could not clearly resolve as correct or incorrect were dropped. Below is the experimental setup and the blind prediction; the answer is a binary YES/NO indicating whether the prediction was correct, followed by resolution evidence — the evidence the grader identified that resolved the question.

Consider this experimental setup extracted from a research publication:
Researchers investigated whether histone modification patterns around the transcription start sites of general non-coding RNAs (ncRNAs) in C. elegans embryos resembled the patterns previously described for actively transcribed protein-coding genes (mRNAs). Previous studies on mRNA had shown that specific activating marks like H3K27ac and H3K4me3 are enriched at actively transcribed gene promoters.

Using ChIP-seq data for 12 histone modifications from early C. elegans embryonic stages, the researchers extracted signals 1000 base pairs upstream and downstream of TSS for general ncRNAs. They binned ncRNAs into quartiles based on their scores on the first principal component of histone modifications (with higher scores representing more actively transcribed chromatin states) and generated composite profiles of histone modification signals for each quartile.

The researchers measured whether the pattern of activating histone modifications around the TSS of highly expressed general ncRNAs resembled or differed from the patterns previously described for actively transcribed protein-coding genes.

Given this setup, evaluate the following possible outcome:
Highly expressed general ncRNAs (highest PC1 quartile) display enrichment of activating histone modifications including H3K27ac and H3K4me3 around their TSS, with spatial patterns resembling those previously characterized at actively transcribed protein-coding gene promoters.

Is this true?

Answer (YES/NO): YES